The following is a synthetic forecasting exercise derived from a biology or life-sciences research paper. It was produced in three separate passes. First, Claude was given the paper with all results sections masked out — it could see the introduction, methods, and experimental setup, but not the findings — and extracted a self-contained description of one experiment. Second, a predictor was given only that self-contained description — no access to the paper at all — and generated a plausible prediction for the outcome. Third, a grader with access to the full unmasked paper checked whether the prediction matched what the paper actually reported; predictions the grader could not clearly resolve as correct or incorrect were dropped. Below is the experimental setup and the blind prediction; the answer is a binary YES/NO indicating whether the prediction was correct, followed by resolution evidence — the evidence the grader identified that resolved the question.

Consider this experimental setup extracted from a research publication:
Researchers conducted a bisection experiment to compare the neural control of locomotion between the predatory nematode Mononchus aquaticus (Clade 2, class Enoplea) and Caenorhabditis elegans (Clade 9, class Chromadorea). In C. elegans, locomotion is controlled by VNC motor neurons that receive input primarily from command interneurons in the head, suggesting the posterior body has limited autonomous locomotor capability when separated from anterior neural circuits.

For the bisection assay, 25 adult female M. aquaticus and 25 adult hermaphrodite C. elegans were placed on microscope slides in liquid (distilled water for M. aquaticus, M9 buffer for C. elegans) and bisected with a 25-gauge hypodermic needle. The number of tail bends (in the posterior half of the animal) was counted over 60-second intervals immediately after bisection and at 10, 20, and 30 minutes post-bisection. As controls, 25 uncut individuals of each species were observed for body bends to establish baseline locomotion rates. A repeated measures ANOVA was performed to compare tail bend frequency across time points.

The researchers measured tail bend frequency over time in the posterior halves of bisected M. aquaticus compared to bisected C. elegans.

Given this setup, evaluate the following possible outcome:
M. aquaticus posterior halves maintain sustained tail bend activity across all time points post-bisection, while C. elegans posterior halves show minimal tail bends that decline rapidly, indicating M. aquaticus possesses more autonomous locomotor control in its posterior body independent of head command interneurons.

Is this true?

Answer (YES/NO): YES